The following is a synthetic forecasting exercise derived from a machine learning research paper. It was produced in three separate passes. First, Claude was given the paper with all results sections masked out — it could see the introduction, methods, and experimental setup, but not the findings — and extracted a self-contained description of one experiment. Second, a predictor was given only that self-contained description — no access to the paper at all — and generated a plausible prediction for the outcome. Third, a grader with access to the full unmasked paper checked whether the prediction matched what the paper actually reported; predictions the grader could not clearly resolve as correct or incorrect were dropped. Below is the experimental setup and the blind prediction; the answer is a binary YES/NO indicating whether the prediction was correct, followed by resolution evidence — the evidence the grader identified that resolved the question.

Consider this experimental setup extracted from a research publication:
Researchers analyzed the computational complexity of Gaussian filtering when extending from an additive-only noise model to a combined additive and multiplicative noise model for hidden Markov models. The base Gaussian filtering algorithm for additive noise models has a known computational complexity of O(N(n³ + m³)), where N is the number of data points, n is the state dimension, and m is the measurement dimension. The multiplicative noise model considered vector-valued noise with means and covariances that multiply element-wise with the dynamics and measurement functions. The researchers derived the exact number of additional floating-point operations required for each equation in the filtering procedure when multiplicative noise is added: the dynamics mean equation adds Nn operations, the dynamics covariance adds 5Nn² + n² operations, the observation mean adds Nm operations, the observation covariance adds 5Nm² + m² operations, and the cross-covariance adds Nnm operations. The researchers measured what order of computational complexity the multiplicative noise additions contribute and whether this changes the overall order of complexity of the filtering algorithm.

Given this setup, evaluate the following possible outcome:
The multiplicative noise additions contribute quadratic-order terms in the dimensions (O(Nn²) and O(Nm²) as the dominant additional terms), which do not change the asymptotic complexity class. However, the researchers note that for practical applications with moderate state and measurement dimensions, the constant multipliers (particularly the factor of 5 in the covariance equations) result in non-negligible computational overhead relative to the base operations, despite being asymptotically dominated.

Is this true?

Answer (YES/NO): NO